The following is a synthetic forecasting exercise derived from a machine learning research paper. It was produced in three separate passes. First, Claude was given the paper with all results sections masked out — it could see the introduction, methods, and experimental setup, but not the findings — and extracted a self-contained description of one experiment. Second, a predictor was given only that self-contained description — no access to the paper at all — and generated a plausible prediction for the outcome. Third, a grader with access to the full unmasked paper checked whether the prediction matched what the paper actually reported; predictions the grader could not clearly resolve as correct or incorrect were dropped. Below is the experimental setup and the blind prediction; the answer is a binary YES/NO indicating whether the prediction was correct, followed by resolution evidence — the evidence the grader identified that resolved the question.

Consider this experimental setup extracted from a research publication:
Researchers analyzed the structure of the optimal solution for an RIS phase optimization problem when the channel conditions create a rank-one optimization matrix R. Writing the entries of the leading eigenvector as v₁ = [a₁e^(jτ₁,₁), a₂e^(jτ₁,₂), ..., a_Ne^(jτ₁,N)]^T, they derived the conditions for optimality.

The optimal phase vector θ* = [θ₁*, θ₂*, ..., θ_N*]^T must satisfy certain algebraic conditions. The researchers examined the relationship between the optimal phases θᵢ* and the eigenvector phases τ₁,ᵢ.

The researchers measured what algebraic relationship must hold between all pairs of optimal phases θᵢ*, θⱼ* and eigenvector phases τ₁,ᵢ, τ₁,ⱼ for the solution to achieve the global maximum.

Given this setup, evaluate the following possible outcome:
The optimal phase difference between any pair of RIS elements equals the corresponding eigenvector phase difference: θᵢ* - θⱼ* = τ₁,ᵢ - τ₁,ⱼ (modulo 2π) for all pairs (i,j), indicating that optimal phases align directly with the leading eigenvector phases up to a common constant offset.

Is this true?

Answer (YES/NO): YES